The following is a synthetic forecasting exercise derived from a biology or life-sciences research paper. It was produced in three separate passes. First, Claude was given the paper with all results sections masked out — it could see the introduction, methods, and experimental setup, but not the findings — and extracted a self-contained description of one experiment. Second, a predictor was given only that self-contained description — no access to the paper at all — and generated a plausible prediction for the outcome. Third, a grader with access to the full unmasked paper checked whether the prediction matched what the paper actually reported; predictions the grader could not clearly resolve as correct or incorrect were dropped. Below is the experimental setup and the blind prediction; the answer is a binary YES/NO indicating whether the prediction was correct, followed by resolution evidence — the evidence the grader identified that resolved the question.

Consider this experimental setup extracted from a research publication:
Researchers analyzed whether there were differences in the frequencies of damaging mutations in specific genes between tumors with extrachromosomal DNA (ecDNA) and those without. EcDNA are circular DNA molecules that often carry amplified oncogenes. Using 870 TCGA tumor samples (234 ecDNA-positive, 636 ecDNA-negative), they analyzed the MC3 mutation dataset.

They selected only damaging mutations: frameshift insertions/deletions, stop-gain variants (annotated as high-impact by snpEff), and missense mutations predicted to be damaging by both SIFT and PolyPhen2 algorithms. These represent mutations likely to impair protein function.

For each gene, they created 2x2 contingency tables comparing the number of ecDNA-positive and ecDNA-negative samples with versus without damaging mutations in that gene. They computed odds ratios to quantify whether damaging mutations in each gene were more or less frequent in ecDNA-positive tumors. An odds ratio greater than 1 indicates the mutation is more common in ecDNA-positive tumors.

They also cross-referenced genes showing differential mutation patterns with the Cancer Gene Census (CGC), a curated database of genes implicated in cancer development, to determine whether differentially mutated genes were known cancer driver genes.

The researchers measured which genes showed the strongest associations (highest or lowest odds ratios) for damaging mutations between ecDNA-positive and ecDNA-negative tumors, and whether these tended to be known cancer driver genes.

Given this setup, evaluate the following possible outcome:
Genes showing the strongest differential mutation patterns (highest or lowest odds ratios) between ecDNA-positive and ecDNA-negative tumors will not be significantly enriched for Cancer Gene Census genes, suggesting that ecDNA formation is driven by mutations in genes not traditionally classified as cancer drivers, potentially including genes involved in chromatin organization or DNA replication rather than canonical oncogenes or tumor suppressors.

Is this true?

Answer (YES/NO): NO